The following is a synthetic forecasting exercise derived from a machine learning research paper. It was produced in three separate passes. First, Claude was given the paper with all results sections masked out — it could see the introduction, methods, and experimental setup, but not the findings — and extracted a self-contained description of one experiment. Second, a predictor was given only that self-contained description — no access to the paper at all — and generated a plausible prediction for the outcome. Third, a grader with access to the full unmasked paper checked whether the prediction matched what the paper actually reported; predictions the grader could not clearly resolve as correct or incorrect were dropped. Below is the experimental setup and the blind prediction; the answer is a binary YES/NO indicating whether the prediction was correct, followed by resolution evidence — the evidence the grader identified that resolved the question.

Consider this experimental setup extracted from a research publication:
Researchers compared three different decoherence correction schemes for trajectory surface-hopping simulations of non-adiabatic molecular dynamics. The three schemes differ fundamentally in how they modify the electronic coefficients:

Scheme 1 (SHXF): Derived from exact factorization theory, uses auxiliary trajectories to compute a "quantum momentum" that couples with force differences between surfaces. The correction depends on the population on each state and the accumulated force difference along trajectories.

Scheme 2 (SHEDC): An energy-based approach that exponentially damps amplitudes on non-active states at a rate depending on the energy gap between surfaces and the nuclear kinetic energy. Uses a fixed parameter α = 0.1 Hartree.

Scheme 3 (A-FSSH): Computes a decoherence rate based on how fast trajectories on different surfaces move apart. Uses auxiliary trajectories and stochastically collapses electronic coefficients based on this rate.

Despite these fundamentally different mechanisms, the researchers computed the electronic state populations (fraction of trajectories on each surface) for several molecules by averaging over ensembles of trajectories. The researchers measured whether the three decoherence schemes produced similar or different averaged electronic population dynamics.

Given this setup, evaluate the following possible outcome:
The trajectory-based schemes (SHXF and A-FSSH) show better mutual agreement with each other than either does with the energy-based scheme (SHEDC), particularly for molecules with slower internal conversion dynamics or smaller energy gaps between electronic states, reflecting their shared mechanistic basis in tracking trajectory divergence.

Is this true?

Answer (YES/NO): NO